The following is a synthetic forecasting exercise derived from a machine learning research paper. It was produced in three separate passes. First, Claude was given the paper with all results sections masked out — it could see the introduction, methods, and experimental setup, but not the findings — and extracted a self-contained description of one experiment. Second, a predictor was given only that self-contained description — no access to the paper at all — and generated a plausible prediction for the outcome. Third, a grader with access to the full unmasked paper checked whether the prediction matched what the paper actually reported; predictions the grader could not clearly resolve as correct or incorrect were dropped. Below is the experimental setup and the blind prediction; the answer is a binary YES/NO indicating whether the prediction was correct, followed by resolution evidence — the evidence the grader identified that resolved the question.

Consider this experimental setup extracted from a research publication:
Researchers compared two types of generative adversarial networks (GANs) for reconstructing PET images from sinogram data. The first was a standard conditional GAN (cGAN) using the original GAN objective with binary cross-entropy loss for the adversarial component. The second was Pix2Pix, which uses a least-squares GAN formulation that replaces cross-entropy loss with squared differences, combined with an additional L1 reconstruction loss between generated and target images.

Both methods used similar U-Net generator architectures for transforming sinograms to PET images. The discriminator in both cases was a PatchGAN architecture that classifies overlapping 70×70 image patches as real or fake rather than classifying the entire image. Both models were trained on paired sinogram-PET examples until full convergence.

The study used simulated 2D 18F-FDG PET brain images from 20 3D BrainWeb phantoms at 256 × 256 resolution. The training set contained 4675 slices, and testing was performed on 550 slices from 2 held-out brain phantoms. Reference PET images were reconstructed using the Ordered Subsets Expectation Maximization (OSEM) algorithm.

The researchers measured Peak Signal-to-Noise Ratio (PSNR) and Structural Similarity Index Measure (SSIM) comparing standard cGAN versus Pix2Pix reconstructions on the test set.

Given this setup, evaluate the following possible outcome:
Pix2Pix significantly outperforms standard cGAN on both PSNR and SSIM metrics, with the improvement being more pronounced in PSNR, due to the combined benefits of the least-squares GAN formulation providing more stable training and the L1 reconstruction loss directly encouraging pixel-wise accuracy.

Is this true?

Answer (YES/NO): NO